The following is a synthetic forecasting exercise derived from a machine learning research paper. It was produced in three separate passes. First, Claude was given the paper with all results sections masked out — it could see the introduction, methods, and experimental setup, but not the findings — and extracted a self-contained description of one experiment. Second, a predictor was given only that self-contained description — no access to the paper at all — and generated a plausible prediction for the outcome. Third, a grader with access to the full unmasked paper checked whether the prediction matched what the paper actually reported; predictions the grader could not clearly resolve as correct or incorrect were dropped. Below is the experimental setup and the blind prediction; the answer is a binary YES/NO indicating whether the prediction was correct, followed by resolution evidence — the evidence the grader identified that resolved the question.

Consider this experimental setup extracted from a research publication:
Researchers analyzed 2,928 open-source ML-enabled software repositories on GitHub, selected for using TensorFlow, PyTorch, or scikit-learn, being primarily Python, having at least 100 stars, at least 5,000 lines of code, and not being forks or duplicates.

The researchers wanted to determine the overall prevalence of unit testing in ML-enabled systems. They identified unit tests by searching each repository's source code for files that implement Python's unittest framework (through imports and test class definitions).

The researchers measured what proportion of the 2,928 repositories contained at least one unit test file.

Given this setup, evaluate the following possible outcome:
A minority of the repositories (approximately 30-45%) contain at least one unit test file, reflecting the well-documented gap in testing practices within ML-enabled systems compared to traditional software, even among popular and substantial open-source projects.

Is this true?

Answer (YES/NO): YES